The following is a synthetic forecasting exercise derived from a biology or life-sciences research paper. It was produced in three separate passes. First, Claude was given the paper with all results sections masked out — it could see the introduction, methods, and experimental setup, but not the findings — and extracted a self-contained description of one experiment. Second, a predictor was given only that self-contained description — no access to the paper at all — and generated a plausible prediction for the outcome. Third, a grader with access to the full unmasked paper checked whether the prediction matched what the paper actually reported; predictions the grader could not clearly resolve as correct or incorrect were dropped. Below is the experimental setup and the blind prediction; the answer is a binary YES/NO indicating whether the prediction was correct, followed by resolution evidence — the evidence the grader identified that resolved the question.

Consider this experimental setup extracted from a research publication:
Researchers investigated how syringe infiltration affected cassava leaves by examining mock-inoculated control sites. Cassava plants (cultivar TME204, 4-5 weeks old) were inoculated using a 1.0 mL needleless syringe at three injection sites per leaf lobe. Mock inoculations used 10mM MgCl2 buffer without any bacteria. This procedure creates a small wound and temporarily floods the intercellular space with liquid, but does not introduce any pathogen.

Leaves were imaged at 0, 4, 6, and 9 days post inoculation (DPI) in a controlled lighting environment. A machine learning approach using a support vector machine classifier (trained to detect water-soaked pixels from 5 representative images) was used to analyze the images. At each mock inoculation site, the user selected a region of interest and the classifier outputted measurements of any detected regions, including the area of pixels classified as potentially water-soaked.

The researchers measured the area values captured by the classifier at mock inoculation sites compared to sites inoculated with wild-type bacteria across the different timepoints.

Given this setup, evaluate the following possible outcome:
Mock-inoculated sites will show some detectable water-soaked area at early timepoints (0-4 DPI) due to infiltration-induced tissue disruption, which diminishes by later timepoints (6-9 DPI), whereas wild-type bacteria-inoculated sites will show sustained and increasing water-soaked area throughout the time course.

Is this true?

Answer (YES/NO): NO